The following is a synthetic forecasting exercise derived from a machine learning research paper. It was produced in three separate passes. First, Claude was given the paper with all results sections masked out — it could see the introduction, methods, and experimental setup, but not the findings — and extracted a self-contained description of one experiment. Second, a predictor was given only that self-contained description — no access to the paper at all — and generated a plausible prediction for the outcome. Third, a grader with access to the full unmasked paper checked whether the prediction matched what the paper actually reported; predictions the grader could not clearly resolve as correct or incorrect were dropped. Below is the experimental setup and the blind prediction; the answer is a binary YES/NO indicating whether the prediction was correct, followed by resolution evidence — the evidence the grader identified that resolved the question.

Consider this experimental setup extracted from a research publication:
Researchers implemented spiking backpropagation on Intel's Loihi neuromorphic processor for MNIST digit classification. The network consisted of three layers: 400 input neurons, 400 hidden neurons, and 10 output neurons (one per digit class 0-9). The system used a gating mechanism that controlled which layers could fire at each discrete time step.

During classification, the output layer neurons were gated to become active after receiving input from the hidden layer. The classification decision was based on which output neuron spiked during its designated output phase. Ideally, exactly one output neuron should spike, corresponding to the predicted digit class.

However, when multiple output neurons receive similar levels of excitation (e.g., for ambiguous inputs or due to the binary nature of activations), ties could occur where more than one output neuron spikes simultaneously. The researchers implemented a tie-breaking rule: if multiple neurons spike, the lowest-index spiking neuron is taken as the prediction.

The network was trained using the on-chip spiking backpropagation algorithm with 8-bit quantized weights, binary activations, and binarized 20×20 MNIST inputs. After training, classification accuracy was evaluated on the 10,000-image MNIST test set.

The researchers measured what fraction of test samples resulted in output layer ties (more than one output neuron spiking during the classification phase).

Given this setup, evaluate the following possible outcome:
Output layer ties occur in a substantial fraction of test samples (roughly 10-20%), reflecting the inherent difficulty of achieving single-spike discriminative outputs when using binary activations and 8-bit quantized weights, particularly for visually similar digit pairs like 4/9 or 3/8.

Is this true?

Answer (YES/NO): NO